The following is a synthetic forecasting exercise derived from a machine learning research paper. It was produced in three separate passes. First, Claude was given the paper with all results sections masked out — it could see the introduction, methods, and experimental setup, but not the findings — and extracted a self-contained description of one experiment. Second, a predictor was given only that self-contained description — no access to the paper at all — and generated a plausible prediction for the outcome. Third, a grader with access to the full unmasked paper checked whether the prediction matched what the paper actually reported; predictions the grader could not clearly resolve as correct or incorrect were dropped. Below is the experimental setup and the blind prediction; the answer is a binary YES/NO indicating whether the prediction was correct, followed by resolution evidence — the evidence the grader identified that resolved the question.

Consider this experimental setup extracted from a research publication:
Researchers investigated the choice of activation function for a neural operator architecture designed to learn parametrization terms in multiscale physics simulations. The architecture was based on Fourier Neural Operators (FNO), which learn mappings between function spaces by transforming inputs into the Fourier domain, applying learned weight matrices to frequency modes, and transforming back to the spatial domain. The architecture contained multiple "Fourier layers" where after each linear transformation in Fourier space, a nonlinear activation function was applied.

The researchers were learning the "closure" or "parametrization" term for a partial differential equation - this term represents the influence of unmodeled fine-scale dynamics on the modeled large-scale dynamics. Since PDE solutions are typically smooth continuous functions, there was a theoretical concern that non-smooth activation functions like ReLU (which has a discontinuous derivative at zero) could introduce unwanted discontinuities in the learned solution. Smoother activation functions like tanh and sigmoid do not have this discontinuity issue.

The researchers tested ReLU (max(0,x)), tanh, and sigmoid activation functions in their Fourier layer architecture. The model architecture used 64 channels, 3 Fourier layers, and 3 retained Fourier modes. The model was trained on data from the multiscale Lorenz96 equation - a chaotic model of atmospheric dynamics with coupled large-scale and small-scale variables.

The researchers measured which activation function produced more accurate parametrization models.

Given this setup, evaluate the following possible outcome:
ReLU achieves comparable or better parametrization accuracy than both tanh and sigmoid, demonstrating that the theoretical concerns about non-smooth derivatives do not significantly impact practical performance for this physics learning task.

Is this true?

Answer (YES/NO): YES